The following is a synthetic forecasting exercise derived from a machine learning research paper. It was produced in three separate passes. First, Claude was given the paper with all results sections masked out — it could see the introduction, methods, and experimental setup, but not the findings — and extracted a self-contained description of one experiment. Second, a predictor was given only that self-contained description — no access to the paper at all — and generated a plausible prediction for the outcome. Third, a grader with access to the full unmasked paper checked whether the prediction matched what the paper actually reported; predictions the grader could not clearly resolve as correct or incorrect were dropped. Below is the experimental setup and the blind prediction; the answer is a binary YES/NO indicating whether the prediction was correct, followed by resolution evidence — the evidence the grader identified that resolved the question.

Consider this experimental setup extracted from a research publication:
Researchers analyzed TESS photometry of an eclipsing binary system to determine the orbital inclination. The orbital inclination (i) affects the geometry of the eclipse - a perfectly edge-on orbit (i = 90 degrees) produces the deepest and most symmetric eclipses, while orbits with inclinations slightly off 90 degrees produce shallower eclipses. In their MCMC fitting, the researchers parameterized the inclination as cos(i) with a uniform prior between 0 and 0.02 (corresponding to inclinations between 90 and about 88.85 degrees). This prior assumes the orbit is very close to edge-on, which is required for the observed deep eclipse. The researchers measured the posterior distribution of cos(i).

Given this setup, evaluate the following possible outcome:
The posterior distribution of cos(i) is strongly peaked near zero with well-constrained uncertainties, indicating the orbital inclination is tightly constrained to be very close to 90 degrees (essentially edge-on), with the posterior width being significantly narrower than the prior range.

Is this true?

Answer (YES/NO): YES